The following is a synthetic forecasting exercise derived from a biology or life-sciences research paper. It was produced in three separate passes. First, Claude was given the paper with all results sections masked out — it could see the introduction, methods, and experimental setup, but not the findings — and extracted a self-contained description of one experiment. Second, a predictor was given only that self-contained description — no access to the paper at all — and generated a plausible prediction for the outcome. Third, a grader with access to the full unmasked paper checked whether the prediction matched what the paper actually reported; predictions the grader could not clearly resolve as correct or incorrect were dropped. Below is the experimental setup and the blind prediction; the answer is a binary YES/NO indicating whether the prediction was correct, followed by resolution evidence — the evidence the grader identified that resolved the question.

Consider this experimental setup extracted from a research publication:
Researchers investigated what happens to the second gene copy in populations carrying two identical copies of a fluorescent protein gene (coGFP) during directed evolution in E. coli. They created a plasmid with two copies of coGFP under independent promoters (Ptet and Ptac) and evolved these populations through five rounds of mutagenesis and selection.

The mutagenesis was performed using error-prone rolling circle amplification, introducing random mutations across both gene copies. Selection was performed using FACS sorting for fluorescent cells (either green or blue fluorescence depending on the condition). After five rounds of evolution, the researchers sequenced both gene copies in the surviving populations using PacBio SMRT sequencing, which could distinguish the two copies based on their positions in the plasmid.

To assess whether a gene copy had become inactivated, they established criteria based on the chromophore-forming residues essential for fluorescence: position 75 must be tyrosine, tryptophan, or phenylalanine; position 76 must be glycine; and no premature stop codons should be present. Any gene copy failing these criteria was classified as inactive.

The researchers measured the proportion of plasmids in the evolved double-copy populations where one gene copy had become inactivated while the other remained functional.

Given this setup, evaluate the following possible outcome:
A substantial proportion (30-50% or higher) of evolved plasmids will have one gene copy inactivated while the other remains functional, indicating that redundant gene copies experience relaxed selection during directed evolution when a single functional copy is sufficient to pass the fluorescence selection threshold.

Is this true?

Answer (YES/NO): YES